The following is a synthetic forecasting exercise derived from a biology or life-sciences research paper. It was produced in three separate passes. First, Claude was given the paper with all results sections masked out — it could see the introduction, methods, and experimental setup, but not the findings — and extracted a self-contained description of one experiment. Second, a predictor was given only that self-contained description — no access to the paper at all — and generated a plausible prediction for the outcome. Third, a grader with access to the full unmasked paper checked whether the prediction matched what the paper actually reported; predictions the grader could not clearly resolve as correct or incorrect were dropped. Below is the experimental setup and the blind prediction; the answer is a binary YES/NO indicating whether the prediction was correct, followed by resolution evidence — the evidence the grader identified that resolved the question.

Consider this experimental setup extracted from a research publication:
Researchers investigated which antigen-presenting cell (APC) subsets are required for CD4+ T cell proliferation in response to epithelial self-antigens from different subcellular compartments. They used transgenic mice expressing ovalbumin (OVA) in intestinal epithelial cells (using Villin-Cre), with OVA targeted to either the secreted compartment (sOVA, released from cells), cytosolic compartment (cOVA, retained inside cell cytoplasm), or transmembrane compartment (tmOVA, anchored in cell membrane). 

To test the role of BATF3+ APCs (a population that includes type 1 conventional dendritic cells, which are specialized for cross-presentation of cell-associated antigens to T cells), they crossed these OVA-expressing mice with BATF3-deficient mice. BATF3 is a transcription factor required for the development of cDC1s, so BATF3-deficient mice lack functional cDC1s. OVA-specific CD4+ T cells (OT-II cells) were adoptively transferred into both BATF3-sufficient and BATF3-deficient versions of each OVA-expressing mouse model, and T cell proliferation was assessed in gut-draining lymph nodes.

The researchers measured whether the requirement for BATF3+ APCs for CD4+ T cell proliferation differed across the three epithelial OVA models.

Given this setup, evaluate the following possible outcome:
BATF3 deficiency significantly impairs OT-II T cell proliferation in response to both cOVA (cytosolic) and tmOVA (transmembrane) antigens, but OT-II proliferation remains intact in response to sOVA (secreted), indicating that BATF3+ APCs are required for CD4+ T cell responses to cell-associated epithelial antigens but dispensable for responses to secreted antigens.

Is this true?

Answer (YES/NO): NO